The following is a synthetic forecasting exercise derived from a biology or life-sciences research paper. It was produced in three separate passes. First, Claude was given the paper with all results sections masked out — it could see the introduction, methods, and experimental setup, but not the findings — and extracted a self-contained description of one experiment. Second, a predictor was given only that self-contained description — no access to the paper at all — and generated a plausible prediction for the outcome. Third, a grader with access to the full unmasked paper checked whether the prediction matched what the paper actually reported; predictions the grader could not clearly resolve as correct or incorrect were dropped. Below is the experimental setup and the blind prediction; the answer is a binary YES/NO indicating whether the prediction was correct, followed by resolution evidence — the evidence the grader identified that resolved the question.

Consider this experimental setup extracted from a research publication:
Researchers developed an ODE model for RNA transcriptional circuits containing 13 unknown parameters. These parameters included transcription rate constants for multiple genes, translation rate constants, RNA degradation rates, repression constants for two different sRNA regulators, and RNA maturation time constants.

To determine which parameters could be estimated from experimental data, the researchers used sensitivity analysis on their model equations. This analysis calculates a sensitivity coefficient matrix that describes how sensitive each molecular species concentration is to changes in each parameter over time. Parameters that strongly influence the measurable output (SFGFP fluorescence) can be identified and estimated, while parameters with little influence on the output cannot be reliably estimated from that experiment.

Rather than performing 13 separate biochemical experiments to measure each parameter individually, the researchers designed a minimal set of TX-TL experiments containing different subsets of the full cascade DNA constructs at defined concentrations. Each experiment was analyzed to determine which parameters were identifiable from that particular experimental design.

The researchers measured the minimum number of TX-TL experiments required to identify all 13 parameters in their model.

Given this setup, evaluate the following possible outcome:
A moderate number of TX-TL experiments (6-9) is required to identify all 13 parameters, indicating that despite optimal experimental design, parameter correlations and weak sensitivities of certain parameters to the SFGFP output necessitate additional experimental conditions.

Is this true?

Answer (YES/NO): NO